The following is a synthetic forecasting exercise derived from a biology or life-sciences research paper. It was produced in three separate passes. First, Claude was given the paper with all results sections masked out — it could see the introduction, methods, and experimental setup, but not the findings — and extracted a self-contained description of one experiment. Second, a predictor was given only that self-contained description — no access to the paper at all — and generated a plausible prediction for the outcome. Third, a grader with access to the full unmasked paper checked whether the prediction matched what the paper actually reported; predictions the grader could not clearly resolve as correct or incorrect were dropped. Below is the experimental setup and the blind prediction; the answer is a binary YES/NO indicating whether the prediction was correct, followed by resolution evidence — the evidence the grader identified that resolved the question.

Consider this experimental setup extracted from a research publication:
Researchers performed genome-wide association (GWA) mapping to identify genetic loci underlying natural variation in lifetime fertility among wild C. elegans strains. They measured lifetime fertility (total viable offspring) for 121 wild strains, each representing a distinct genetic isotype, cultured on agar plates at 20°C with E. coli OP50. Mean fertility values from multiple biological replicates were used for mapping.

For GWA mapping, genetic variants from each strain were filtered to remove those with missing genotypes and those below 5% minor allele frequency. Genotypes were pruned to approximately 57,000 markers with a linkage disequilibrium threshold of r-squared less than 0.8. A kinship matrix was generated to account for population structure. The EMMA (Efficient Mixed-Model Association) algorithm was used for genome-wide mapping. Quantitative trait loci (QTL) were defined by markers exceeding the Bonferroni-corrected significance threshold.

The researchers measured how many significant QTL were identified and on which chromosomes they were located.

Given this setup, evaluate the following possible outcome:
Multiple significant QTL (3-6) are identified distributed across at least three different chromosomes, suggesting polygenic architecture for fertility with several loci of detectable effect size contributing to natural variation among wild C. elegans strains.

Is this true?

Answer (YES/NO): YES